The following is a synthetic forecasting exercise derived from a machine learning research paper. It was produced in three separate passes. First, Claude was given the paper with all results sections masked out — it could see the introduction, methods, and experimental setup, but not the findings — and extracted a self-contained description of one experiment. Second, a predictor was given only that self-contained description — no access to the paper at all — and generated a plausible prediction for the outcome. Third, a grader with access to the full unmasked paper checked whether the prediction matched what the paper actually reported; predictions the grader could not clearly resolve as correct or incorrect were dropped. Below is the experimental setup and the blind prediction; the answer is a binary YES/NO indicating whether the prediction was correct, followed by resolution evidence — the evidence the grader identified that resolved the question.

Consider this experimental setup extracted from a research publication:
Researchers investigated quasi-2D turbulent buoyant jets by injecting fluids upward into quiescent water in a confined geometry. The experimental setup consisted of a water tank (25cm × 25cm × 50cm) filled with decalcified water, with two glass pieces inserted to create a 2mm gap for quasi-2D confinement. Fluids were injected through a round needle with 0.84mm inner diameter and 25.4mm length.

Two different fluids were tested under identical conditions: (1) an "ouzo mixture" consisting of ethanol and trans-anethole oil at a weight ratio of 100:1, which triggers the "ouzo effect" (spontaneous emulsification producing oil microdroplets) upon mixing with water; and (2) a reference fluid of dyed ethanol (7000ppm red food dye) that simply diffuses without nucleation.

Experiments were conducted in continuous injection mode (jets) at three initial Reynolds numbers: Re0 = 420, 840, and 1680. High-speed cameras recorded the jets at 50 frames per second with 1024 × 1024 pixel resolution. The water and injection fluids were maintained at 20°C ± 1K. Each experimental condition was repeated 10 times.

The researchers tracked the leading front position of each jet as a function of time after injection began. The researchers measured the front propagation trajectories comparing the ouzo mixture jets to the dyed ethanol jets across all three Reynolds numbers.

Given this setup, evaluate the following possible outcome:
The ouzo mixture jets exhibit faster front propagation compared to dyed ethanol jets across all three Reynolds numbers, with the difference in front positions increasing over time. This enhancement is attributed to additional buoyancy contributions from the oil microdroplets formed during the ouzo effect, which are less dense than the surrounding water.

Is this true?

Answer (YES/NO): NO